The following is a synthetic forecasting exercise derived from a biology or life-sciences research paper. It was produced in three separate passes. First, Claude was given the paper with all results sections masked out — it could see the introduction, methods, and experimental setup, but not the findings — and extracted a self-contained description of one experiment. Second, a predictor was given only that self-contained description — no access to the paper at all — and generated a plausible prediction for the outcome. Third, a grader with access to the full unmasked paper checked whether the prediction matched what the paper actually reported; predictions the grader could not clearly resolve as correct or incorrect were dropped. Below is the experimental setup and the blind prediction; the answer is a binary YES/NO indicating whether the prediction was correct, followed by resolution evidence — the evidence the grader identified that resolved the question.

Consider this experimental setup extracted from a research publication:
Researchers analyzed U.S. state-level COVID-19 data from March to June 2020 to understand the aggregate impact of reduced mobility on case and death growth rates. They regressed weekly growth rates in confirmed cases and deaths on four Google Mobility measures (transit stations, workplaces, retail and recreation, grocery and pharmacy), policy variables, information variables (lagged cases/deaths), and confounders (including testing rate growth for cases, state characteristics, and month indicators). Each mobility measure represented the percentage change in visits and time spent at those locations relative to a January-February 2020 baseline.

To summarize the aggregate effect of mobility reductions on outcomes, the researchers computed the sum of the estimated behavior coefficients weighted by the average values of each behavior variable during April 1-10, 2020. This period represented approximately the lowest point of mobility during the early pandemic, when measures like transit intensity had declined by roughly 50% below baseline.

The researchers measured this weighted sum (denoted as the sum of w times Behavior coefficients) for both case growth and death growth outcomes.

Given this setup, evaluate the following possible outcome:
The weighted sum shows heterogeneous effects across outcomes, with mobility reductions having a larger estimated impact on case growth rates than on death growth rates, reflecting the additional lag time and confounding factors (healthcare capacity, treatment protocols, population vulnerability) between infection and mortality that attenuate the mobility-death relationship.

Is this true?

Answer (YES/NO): NO